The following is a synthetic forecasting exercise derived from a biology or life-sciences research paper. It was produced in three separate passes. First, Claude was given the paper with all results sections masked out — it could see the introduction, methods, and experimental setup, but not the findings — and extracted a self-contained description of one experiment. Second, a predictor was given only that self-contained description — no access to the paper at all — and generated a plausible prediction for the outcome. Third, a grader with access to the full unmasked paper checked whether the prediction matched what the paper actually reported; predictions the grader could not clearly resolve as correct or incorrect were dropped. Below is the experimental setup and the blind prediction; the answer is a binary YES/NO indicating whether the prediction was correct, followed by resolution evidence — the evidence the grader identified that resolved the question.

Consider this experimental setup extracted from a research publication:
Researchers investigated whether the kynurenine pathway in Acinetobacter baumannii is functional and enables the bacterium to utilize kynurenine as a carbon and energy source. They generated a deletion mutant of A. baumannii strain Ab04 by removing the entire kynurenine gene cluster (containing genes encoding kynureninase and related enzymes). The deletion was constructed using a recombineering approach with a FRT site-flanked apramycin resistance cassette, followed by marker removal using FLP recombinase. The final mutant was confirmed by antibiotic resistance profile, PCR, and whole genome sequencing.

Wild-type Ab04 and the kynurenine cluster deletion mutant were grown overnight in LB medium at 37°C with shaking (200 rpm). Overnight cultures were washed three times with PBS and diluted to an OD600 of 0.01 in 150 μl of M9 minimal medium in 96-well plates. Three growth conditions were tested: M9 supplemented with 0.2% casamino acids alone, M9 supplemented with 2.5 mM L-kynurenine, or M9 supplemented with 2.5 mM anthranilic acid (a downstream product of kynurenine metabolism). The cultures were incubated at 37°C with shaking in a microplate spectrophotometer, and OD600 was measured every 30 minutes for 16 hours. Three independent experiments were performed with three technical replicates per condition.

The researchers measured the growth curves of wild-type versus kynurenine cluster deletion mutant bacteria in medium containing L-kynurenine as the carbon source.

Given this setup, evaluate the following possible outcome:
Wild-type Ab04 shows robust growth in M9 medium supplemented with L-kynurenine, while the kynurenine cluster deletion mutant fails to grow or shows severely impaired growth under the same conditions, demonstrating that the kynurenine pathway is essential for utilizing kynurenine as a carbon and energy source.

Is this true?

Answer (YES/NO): YES